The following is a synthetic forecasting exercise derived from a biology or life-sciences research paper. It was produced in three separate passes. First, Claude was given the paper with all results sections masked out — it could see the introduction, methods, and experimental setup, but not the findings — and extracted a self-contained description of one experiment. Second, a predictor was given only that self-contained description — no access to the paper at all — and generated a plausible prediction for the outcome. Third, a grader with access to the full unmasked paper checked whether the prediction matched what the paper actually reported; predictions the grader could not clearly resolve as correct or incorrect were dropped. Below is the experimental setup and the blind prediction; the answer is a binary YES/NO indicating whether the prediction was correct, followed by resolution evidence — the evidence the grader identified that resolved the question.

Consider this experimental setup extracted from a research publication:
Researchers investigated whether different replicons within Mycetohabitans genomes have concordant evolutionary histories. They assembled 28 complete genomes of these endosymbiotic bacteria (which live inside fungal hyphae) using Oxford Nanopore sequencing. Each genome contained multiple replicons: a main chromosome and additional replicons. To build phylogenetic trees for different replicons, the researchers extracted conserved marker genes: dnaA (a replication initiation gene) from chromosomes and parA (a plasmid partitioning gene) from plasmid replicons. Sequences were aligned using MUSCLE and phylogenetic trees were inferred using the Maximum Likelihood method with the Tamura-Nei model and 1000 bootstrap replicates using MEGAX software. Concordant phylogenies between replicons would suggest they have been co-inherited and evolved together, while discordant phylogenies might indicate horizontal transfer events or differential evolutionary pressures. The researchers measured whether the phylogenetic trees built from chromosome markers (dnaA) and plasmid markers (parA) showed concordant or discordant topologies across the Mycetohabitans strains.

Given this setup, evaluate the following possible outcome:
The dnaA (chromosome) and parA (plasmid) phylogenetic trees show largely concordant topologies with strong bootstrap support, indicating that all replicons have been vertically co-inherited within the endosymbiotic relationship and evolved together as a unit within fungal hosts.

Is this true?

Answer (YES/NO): NO